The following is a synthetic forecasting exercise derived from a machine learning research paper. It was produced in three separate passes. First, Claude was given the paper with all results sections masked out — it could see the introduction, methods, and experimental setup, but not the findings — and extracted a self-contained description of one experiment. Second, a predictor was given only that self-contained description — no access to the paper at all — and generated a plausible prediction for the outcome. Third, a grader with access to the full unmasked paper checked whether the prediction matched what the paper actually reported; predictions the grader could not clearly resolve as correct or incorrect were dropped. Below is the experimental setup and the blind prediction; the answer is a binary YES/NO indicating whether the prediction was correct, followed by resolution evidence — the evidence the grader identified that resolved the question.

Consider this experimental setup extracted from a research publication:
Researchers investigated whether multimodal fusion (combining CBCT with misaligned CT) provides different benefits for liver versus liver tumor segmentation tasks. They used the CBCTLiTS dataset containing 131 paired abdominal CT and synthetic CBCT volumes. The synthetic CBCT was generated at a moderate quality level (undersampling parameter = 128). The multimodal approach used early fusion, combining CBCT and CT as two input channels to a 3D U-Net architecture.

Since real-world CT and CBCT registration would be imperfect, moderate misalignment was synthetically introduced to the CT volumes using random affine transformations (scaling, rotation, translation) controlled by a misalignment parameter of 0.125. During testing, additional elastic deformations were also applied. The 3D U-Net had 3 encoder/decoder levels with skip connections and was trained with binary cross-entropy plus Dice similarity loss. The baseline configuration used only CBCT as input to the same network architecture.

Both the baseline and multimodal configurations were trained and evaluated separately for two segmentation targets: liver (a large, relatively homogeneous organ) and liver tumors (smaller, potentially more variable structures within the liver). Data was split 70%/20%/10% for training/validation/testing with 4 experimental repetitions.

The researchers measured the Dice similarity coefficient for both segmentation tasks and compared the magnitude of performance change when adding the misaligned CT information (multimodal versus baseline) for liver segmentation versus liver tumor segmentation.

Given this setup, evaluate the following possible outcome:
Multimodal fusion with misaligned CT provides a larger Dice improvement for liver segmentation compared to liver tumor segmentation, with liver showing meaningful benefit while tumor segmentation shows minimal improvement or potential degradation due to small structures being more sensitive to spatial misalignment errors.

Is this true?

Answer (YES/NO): NO